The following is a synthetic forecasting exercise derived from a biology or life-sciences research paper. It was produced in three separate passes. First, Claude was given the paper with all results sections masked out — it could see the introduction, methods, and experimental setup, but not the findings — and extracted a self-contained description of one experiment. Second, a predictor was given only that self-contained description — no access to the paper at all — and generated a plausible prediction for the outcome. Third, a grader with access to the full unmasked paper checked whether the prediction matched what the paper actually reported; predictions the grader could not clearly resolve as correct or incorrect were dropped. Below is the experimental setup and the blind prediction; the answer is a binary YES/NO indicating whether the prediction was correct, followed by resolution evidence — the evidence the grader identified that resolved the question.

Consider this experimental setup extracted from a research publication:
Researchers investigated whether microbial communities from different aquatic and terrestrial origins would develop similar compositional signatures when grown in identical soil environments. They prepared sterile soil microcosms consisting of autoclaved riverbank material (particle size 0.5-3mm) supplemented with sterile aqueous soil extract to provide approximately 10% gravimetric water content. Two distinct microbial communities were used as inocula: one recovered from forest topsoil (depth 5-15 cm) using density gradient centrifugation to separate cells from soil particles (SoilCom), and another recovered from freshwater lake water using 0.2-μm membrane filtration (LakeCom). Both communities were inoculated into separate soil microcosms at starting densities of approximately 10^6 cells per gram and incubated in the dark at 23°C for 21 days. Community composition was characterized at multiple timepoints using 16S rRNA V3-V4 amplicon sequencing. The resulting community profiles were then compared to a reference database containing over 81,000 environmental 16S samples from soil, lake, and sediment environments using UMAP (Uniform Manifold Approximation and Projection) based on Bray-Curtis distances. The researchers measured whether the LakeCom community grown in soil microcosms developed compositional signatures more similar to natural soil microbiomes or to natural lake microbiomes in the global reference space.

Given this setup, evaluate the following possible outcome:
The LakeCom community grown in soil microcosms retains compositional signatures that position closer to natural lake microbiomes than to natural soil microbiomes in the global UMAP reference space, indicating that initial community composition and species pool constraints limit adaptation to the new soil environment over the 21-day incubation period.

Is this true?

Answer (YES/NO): NO